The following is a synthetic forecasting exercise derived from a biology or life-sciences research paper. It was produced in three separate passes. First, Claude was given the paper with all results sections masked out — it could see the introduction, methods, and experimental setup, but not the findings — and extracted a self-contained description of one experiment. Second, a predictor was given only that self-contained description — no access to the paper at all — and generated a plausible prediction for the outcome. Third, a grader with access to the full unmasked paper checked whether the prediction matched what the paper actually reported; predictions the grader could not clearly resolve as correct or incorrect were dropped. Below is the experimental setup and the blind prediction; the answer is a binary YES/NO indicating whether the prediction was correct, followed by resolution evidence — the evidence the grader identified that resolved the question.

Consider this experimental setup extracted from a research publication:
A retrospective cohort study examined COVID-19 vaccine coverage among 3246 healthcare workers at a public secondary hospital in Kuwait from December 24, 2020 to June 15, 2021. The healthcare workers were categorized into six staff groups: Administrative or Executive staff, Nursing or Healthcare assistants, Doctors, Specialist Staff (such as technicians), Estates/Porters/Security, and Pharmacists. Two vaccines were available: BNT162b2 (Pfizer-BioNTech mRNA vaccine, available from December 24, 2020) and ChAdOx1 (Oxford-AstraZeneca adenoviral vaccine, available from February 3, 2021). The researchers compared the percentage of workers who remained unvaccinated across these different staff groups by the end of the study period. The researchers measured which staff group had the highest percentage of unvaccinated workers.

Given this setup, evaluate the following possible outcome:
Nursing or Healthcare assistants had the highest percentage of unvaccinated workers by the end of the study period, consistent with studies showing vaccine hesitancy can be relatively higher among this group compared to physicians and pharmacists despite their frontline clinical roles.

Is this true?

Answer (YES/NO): NO